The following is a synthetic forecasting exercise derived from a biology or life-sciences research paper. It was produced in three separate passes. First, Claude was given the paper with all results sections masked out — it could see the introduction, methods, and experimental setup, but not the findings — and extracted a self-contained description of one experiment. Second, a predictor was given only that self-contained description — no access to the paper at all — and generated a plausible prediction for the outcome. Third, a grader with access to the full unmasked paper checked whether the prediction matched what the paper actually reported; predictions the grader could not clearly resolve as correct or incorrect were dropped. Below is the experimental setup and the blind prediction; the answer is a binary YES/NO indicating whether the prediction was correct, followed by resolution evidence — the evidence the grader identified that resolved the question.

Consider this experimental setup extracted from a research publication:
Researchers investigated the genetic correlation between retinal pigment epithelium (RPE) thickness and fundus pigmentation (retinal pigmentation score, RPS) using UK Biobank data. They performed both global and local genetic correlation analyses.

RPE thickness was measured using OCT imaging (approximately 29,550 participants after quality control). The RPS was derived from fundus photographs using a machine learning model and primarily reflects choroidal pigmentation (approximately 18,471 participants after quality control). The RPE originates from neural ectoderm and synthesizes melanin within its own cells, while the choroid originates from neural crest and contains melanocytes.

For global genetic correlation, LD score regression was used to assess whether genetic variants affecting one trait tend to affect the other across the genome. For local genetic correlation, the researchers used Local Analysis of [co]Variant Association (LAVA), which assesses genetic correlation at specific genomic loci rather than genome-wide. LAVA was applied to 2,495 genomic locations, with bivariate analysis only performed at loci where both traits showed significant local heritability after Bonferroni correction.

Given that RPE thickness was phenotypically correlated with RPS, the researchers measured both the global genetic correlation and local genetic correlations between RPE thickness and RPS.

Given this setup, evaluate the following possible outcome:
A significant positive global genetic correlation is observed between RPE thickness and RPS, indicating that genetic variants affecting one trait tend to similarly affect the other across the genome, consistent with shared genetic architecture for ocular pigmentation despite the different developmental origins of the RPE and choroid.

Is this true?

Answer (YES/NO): NO